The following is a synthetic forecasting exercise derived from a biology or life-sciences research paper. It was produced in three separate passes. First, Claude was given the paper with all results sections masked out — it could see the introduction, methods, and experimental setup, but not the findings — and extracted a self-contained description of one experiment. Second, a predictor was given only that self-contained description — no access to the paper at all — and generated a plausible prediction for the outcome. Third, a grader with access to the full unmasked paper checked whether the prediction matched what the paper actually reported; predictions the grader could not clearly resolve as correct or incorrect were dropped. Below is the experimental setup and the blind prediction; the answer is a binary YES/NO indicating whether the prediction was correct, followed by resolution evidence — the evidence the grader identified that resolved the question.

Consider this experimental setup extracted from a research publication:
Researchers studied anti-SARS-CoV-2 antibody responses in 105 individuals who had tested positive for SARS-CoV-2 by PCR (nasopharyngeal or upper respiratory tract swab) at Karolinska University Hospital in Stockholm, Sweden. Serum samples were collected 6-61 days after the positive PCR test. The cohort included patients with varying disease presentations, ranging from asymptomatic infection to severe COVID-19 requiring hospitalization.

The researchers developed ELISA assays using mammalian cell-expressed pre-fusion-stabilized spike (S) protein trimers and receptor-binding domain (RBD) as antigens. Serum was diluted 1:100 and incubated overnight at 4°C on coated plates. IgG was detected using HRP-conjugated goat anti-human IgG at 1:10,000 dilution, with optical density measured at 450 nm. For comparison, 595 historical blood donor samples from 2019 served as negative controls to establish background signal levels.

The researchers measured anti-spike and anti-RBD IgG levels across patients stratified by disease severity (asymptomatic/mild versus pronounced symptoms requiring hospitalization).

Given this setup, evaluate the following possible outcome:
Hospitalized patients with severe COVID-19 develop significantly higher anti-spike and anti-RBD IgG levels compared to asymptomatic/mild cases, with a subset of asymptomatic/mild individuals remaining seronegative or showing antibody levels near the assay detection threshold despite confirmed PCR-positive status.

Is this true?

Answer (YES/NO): NO